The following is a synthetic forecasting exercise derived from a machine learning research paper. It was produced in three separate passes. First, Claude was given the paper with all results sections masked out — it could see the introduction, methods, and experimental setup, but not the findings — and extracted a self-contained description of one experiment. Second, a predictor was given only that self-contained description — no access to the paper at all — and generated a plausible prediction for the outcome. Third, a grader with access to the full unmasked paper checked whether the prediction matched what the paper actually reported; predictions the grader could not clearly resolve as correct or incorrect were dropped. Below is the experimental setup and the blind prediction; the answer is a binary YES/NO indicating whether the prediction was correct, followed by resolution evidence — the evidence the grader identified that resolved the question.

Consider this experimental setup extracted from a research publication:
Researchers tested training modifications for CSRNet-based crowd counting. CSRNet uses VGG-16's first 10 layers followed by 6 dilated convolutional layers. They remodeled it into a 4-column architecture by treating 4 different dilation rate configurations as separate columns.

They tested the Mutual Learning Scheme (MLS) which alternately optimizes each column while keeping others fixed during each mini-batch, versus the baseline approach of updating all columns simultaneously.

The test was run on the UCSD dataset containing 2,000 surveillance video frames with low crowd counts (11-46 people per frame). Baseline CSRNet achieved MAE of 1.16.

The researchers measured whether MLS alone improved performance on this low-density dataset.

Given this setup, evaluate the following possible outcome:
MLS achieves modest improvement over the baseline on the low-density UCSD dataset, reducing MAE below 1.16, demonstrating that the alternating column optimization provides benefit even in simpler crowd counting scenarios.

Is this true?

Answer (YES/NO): YES